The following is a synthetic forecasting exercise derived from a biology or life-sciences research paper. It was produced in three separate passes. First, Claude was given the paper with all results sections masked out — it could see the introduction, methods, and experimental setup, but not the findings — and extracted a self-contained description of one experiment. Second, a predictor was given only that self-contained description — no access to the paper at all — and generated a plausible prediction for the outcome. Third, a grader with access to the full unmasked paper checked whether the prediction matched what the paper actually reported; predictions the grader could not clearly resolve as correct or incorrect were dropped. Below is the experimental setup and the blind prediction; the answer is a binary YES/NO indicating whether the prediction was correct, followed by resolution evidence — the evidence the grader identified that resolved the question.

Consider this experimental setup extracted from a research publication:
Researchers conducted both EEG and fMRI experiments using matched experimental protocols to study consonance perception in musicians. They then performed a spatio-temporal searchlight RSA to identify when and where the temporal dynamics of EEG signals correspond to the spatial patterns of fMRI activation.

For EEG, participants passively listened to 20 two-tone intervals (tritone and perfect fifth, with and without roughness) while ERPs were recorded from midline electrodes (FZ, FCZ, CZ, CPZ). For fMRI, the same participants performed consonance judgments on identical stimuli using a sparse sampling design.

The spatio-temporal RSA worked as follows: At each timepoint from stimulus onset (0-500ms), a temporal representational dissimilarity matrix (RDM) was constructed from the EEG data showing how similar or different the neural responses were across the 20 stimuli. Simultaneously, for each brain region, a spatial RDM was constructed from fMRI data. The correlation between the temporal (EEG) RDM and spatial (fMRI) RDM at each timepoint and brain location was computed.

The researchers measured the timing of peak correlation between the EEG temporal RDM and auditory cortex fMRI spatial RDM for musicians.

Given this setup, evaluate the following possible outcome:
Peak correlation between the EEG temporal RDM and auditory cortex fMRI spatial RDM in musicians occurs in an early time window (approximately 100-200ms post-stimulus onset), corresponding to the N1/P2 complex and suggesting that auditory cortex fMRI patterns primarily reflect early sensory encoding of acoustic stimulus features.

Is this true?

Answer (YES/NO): YES